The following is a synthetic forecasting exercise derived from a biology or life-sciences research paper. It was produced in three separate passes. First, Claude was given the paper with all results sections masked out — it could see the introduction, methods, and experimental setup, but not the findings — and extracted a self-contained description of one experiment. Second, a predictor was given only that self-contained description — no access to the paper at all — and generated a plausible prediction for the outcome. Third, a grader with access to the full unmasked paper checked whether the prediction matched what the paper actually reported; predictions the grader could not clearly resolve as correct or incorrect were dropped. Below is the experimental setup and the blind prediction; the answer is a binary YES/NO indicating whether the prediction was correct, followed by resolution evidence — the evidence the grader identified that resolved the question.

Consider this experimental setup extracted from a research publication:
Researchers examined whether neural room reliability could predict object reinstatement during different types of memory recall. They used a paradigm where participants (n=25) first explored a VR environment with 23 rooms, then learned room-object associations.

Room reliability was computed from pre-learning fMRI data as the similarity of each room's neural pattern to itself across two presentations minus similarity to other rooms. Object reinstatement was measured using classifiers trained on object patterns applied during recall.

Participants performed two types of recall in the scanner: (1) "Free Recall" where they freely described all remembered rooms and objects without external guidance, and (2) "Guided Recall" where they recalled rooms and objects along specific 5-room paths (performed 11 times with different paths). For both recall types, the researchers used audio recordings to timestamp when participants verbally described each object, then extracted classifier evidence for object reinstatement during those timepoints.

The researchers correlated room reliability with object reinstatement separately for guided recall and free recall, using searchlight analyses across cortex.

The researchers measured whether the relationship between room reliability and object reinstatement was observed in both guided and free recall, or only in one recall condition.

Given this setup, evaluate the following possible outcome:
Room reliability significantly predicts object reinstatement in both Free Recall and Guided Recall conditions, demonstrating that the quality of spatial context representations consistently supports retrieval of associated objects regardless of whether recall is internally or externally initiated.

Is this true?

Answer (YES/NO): YES